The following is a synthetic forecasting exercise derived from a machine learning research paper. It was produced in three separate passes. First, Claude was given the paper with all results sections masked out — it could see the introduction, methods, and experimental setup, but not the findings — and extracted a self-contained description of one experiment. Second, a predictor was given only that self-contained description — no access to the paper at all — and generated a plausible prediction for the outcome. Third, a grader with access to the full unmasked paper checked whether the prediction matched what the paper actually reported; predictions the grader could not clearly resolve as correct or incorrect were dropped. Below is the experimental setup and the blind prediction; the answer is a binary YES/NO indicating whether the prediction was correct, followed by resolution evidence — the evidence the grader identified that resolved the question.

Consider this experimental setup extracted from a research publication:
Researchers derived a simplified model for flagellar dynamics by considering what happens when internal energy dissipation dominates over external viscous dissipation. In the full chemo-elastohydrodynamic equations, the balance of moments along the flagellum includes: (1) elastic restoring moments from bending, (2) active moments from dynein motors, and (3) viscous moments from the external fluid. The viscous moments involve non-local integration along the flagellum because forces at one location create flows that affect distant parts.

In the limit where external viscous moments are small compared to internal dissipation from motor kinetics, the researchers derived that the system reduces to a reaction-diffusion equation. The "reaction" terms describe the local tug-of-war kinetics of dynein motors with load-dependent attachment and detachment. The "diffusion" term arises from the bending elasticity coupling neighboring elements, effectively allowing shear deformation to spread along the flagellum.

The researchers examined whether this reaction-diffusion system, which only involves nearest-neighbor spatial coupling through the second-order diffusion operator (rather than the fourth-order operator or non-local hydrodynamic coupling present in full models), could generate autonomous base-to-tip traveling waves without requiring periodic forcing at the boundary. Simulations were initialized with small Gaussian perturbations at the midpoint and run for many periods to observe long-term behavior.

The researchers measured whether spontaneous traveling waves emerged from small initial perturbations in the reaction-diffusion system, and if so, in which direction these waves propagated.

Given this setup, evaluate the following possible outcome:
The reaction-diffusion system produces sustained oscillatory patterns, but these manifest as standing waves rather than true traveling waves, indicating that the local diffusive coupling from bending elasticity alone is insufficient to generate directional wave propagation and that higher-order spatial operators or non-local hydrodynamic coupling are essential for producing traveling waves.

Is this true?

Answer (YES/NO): NO